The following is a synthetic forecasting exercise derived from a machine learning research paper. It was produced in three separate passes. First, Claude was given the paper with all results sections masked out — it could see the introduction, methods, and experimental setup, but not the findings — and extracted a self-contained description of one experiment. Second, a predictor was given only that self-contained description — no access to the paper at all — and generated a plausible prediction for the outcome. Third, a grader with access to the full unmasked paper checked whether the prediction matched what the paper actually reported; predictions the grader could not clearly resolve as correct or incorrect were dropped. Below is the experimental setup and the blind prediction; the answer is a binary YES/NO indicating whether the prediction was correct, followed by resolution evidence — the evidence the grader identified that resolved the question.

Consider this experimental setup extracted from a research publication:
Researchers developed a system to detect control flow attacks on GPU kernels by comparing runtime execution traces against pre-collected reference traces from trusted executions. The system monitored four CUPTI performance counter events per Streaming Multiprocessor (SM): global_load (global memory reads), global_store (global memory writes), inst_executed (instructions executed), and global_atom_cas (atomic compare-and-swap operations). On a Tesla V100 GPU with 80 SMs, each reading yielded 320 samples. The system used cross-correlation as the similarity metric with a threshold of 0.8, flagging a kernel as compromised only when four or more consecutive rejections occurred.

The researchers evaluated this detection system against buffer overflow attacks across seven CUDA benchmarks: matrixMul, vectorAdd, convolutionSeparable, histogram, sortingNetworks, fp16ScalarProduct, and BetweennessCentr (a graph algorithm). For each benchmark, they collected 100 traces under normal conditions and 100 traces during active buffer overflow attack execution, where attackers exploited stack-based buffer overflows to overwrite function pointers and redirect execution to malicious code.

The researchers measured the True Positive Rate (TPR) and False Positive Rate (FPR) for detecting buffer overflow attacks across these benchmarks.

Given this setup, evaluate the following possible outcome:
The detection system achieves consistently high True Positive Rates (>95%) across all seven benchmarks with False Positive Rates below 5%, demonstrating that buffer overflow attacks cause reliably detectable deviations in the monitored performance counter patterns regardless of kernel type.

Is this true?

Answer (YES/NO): NO